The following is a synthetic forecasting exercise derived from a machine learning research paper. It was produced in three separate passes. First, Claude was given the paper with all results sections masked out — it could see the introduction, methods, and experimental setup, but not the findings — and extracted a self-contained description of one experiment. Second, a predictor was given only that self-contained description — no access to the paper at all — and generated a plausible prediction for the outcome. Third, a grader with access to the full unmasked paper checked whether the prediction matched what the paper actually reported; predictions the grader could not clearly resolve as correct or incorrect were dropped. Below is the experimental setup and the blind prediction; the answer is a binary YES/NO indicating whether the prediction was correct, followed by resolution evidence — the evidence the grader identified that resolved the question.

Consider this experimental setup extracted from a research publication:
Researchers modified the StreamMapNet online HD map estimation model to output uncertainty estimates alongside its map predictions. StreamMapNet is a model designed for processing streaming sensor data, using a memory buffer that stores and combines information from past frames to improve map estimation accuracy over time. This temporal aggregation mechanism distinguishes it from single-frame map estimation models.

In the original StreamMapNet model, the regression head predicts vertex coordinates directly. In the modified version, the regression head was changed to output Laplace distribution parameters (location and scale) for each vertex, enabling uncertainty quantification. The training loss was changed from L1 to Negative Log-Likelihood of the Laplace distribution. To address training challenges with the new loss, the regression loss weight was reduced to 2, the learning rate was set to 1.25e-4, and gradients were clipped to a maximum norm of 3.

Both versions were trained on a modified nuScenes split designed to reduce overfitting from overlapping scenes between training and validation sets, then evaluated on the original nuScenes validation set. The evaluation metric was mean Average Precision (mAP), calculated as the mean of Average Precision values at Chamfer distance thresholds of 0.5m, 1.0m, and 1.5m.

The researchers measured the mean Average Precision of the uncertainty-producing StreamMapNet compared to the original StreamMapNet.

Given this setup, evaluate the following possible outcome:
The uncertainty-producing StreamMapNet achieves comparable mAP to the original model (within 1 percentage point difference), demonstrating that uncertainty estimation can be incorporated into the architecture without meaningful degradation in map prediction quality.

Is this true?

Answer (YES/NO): NO